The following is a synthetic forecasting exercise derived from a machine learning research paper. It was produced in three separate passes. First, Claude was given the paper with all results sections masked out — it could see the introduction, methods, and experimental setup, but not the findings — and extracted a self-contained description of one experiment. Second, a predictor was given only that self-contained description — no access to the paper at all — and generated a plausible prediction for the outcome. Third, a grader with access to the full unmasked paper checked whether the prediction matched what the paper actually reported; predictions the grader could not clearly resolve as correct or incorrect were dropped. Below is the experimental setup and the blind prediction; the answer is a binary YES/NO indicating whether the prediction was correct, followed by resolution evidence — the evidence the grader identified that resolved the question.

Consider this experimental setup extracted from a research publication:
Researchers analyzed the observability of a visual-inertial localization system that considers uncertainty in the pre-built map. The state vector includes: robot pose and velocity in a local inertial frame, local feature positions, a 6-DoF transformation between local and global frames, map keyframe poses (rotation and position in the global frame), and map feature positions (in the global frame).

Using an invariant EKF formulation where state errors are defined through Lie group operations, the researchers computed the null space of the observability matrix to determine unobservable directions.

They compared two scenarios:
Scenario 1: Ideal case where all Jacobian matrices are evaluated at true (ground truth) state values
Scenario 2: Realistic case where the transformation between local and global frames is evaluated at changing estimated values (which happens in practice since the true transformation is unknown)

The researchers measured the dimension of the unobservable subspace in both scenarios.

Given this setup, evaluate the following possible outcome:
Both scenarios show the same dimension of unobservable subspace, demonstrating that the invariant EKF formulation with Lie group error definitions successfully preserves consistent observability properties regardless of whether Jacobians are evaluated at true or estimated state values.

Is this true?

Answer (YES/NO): NO